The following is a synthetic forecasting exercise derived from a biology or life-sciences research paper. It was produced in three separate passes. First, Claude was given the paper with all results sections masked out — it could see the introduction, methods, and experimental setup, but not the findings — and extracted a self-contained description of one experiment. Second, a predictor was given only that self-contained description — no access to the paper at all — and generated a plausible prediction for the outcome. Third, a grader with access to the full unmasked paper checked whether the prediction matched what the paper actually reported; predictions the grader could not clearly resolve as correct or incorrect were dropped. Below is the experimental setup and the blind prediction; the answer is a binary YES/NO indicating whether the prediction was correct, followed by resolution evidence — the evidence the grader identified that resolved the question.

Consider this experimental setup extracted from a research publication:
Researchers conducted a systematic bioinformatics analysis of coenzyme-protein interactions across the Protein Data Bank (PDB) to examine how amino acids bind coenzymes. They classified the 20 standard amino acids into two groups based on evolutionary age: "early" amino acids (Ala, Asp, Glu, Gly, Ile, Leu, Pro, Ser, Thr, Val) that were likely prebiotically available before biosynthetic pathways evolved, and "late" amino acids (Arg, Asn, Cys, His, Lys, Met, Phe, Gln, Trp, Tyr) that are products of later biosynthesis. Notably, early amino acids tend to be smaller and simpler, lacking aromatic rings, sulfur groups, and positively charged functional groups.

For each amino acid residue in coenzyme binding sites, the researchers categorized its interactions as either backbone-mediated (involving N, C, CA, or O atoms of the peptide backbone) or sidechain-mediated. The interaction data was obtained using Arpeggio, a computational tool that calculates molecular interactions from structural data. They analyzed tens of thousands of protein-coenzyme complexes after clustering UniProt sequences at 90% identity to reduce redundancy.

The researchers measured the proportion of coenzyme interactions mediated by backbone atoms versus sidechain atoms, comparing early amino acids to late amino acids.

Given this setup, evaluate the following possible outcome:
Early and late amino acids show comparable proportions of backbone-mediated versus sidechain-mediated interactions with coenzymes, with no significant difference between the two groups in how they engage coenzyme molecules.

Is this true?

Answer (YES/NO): NO